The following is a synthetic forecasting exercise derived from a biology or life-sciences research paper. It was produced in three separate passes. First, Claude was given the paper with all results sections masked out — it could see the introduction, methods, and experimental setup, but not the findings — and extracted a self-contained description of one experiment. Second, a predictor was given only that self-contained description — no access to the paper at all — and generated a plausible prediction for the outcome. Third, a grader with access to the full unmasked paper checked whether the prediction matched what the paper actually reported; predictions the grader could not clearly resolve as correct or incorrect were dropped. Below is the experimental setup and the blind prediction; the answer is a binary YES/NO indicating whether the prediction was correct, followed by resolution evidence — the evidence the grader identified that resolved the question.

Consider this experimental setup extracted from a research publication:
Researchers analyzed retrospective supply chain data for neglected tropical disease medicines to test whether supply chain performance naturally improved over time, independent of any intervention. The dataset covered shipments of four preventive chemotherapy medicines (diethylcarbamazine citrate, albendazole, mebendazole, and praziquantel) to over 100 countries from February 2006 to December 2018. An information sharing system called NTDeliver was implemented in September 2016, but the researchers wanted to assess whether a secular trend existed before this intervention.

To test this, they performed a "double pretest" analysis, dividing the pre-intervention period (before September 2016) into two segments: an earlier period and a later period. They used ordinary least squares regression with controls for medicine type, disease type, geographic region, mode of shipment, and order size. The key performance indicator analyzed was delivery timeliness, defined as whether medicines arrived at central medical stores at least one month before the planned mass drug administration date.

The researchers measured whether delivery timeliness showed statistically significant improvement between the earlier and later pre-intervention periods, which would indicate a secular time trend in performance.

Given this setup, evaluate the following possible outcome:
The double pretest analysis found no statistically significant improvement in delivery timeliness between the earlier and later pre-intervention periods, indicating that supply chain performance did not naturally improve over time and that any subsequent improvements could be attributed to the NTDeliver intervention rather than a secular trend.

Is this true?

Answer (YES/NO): YES